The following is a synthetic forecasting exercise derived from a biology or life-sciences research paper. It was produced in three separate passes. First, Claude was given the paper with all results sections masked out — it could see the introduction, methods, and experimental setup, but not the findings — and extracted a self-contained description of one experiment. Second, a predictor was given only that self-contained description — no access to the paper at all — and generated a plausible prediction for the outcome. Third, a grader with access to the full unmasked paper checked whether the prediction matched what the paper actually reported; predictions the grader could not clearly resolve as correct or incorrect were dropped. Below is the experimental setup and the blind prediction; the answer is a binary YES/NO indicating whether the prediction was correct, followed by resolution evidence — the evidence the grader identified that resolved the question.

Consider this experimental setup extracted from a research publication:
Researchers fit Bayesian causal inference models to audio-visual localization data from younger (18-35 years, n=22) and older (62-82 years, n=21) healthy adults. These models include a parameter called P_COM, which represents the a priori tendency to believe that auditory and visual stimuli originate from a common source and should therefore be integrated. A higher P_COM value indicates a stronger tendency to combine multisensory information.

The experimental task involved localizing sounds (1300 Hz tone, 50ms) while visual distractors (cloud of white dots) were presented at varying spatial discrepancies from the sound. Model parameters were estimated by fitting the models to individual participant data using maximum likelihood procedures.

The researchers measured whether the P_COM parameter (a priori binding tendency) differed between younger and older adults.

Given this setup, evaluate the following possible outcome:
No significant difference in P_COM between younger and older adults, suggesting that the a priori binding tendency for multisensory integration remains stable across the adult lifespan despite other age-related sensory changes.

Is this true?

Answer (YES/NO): YES